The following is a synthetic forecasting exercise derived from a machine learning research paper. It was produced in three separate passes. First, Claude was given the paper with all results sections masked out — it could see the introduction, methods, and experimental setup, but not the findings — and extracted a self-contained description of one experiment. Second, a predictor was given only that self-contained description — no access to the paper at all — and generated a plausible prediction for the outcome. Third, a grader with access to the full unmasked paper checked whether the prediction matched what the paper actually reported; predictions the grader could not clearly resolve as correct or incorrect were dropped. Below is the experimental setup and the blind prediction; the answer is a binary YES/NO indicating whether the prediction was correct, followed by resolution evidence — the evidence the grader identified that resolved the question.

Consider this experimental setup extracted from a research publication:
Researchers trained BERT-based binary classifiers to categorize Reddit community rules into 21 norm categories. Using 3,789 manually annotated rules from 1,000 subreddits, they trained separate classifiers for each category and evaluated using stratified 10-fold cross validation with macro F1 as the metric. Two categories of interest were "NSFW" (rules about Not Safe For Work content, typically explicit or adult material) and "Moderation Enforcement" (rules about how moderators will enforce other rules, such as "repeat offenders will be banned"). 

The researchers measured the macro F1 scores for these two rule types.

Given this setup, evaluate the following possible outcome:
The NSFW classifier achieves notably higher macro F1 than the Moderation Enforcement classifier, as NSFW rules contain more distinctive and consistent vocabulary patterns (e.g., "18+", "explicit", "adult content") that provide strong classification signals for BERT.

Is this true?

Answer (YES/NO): NO